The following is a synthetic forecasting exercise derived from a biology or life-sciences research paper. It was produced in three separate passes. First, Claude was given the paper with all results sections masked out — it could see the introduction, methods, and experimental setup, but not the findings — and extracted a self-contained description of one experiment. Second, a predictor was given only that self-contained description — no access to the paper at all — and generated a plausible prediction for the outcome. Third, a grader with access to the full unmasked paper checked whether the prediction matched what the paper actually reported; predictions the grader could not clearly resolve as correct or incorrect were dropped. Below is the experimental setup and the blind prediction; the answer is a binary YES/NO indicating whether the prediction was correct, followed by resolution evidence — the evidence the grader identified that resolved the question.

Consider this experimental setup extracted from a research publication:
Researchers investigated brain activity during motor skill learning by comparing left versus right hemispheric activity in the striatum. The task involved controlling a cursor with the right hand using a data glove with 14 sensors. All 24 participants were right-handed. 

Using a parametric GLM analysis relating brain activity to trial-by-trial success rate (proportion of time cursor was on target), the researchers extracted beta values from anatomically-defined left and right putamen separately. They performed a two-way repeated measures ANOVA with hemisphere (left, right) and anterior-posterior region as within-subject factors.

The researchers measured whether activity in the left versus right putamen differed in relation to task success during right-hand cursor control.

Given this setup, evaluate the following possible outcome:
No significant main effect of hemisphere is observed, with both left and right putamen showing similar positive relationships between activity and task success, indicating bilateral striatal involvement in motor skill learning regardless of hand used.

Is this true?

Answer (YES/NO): YES